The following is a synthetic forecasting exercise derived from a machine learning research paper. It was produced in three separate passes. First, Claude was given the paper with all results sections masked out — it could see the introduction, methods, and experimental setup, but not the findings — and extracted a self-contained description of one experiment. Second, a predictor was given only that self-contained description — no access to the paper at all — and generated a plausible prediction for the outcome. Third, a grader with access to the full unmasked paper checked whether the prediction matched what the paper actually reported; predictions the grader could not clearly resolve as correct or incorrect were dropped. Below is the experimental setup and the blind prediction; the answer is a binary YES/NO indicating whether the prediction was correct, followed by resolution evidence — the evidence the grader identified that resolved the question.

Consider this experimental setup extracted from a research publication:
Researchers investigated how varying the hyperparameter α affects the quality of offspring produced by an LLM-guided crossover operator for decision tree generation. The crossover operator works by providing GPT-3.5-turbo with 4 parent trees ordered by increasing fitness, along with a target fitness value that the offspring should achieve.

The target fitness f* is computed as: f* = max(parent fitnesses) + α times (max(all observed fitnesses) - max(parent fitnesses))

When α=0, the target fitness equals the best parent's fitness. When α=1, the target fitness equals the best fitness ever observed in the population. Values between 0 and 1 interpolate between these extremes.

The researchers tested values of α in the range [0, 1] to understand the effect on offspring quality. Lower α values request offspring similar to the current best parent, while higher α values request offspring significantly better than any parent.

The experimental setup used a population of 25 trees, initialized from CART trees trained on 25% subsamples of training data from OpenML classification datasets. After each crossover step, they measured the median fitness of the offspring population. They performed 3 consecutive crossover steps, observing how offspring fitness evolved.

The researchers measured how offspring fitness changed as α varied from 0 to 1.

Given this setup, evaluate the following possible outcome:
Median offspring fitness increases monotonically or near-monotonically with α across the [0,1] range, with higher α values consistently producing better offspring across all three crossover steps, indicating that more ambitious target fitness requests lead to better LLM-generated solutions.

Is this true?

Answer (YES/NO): NO